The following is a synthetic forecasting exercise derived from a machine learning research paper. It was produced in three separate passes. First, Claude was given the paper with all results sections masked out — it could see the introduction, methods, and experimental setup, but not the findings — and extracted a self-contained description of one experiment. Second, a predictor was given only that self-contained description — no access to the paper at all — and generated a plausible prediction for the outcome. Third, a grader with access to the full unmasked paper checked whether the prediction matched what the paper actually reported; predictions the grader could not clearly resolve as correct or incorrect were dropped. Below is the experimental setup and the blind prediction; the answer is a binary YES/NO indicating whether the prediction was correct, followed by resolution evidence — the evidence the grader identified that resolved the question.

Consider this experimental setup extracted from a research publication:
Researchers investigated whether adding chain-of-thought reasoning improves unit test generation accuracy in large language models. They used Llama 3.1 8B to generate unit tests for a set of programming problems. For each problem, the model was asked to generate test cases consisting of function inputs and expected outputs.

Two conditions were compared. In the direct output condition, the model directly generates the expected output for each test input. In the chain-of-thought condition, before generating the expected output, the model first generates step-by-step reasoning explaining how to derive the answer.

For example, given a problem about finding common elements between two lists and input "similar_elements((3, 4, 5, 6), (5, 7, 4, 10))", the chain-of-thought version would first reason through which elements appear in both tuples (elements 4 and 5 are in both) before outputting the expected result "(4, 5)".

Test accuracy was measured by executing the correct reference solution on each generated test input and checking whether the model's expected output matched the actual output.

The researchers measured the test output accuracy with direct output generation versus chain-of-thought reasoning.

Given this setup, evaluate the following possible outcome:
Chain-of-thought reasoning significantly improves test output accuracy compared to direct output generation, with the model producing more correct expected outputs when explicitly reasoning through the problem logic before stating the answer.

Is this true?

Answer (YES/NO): YES